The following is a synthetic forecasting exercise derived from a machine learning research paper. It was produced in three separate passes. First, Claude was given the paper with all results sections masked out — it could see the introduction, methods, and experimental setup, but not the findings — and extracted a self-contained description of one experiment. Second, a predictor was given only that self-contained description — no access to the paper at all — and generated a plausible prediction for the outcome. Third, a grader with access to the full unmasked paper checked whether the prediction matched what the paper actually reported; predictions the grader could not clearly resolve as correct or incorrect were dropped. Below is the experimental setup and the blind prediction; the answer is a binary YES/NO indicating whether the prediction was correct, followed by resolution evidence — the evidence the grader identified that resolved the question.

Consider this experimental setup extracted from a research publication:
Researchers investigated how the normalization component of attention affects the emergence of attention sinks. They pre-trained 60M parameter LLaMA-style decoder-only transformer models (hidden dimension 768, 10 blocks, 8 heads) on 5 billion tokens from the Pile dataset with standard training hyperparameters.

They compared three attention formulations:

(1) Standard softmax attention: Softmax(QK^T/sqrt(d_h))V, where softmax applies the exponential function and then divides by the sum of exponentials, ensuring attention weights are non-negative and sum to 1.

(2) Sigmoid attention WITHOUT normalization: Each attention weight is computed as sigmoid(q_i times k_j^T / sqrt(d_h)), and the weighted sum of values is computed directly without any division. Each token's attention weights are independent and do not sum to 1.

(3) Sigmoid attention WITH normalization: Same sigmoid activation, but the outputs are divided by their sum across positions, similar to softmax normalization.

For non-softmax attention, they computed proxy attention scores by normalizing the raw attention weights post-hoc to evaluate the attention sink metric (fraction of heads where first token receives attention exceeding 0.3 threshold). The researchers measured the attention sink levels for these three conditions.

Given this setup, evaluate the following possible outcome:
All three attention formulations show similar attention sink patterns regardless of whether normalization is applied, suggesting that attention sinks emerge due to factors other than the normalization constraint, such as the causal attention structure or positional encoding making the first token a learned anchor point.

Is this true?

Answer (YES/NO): NO